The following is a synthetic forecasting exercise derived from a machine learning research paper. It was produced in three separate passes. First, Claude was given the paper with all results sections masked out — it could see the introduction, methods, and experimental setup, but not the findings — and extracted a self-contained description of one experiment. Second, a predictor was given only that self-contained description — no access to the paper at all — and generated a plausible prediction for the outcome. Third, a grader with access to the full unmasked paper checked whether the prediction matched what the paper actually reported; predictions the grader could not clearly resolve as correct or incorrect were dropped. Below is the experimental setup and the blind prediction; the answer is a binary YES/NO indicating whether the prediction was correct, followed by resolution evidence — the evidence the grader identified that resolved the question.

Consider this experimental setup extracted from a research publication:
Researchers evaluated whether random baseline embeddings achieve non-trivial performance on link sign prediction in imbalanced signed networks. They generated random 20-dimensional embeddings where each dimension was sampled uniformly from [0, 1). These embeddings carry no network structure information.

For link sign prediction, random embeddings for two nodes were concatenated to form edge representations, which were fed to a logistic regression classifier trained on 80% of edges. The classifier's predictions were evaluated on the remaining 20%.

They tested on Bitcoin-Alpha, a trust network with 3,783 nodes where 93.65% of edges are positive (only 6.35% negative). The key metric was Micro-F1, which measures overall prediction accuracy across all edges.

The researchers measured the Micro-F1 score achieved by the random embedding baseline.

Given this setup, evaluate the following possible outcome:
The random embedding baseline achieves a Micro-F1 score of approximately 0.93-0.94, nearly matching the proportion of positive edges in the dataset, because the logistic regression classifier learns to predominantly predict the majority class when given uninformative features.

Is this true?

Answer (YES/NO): YES